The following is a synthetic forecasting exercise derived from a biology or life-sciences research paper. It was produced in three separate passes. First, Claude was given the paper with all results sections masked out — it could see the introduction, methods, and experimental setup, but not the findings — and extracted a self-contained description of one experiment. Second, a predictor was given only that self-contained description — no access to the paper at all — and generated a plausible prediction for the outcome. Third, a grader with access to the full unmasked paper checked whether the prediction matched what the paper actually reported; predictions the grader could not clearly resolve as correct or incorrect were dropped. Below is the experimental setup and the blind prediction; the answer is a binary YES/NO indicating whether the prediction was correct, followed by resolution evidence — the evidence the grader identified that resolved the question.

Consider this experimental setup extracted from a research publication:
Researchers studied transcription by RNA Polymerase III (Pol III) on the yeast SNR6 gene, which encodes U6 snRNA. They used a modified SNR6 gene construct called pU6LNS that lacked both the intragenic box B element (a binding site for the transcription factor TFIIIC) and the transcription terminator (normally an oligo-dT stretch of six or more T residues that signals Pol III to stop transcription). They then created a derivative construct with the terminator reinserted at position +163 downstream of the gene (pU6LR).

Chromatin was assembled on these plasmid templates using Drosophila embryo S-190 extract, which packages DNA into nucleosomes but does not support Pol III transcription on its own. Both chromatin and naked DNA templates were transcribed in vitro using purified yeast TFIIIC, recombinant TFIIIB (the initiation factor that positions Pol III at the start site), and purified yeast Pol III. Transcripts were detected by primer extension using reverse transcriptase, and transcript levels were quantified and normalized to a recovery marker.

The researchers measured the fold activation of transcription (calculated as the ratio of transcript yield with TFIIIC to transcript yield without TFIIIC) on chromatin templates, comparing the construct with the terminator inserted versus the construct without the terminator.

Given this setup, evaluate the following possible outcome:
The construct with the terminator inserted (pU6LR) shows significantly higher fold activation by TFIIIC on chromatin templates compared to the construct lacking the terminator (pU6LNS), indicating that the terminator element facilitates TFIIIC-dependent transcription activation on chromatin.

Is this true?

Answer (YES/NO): NO